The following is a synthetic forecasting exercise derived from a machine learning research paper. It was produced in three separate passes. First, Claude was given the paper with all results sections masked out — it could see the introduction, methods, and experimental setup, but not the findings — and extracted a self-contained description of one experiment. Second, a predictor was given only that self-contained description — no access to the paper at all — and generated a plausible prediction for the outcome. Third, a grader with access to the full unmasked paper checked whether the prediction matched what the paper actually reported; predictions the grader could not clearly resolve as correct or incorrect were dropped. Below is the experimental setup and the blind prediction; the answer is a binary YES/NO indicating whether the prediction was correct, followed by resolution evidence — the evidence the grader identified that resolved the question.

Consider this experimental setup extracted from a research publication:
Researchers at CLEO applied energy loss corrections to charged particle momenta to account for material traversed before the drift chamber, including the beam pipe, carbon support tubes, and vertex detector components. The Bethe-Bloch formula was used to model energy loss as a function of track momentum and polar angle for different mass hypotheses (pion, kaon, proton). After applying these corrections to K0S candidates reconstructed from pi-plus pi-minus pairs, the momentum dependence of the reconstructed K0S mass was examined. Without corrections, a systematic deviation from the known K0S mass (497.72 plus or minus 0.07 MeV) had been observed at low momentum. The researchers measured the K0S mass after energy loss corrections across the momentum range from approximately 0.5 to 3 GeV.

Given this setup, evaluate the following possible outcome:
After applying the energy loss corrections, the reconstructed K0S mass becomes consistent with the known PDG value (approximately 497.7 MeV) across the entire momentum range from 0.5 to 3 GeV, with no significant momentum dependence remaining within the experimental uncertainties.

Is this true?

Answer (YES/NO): YES